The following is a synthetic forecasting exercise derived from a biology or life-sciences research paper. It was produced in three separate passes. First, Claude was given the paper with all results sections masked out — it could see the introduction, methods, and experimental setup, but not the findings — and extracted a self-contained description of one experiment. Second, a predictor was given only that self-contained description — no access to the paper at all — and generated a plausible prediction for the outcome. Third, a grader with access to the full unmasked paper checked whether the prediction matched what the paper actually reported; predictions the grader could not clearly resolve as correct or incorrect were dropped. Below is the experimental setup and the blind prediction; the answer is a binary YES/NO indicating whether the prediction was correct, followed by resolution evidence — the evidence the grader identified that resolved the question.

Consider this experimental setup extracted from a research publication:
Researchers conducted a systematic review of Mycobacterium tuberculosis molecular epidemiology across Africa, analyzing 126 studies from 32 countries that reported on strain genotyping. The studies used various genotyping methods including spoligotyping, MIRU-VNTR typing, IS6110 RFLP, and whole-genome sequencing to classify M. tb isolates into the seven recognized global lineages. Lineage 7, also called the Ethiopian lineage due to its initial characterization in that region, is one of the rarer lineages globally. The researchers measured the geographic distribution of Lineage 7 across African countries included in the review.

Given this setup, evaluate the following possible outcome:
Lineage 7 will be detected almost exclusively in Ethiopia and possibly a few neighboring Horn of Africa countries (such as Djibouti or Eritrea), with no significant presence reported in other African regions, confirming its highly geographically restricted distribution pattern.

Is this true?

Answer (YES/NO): YES